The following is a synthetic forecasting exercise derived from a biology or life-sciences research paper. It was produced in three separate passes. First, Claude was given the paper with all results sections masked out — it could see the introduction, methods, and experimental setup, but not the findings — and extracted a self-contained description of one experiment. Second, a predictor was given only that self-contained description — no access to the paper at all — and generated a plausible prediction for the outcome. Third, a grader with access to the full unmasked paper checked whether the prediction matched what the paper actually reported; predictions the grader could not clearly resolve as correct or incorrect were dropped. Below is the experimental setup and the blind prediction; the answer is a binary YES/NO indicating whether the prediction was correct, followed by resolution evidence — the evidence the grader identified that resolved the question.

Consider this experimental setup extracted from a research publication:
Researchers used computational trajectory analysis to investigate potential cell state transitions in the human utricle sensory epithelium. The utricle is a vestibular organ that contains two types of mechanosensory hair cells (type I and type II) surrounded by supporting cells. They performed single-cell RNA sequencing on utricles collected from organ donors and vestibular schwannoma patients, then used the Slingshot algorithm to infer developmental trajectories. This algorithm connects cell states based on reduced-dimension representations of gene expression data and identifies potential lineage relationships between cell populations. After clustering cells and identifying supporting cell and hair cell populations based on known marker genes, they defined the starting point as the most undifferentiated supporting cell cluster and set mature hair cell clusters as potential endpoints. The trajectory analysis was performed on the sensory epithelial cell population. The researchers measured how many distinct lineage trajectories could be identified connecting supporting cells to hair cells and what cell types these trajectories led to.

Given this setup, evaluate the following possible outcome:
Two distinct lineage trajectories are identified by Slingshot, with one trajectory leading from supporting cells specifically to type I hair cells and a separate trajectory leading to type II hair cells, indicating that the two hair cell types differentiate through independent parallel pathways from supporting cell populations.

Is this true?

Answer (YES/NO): YES